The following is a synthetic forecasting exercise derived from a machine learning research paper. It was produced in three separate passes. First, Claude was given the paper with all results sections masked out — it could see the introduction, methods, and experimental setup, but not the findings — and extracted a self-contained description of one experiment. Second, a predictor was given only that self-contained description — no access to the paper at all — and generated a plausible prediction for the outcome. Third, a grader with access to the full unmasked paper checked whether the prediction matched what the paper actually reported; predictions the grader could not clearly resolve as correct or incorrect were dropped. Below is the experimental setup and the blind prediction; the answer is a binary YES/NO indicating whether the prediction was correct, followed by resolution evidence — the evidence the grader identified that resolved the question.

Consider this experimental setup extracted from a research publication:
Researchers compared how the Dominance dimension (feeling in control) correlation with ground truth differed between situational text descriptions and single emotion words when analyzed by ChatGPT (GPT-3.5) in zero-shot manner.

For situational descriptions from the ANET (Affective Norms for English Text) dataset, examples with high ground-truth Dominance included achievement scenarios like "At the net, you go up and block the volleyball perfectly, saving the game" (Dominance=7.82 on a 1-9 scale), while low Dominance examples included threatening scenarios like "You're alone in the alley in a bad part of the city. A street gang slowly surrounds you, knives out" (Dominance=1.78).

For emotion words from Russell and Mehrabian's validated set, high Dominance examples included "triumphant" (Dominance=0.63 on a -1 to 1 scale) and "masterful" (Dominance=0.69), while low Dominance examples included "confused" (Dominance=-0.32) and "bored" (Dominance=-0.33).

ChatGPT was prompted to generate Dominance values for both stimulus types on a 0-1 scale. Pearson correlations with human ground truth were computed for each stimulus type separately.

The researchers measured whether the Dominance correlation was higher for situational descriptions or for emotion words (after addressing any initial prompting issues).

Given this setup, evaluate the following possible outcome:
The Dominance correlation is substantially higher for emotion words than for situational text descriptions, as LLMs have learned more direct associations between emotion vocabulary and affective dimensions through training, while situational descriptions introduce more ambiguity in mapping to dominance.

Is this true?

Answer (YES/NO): NO